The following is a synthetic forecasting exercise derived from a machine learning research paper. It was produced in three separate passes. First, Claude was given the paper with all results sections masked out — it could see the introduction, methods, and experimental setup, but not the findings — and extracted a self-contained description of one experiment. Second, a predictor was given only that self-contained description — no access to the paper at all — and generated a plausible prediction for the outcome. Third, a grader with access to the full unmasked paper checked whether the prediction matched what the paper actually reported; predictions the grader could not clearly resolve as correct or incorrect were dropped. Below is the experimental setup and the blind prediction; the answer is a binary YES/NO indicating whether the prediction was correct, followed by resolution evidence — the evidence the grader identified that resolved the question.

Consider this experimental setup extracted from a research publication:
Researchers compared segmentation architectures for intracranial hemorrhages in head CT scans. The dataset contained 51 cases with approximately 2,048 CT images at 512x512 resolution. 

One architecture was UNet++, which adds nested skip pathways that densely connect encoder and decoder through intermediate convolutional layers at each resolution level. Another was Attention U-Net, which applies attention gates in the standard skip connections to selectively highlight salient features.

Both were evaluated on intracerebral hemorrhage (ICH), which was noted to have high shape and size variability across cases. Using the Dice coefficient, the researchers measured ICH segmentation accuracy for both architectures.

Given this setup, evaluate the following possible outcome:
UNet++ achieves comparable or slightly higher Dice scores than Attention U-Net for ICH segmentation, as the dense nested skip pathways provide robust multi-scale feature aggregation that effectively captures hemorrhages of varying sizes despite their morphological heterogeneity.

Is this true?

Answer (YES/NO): NO